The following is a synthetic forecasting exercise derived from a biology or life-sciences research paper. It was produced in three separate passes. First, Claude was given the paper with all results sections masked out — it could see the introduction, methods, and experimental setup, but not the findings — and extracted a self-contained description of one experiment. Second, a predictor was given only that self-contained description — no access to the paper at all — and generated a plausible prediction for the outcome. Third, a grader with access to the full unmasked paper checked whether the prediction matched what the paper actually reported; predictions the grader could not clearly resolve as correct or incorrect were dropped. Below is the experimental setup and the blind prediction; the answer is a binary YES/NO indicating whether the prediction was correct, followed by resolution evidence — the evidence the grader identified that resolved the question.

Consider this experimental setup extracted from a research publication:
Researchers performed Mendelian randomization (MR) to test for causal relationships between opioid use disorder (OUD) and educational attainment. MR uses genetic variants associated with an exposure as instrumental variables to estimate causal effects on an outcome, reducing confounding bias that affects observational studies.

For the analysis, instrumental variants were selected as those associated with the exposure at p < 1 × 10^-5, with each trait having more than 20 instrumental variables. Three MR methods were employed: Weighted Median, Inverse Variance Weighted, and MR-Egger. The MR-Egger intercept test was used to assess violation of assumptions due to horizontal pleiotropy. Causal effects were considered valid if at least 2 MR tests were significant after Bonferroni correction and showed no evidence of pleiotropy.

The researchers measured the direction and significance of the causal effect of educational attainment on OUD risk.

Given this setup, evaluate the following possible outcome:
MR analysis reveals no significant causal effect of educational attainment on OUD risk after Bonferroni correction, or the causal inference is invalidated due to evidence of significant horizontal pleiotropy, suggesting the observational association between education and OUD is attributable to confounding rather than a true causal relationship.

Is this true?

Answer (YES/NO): NO